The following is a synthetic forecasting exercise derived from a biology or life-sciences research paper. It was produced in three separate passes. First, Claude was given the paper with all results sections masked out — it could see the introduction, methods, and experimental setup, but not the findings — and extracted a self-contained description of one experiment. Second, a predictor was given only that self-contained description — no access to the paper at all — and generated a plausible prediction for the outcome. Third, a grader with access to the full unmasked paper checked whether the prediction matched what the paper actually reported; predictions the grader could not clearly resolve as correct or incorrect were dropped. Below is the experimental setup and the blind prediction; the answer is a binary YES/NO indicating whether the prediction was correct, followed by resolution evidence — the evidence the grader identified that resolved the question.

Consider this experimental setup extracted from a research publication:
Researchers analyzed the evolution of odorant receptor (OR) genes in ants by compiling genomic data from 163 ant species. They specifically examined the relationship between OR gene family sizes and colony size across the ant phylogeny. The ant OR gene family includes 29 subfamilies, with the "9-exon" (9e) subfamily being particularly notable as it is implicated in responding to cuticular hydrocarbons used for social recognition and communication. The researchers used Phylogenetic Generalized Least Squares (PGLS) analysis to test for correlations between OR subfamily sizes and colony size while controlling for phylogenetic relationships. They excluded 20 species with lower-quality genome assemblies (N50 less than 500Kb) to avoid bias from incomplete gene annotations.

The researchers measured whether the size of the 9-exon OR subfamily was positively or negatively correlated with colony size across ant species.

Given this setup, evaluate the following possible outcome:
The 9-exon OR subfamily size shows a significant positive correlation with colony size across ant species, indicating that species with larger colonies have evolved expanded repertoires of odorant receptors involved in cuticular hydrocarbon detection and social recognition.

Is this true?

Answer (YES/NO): YES